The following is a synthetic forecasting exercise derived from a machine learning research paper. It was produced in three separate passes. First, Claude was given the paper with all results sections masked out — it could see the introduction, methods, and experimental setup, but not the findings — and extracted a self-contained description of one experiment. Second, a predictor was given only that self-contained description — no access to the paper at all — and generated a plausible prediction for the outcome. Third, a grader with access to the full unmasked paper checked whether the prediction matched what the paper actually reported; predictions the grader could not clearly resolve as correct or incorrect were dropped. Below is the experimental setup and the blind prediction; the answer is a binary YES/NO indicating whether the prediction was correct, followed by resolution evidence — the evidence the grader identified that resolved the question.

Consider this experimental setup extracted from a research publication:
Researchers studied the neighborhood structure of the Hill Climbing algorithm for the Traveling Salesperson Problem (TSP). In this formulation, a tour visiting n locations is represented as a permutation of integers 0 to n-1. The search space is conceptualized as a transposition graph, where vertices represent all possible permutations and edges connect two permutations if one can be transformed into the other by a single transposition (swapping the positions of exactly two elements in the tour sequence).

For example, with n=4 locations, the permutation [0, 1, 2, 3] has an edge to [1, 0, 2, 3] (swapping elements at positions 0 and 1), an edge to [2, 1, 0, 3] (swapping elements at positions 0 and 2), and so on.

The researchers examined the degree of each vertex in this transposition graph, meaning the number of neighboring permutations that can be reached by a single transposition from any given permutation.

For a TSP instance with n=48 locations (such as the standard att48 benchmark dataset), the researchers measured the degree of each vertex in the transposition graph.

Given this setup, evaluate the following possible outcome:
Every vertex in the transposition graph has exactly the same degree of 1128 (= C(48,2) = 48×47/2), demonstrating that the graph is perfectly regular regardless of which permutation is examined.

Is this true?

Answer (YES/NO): YES